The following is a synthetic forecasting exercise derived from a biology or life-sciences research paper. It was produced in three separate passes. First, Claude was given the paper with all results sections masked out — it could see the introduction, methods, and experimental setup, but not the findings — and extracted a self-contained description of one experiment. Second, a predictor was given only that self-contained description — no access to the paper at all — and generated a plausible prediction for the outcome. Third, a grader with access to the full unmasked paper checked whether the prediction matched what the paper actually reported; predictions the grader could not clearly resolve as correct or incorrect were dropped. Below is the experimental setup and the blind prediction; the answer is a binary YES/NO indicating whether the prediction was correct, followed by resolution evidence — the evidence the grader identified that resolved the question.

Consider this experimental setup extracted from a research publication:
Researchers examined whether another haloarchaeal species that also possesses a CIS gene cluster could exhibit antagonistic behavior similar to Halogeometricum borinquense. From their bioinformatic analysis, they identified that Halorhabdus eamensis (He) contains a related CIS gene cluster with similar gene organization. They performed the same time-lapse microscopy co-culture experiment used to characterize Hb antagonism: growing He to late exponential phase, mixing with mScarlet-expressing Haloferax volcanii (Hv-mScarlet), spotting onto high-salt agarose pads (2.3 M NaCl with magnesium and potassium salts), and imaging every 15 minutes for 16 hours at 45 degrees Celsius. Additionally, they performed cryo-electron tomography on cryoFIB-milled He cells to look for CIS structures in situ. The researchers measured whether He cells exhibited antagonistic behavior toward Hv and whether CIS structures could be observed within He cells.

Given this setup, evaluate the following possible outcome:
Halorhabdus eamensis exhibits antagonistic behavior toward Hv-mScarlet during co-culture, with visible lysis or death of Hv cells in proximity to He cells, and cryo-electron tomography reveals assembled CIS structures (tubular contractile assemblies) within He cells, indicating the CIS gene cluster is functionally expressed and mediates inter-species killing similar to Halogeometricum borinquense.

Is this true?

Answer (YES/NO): YES